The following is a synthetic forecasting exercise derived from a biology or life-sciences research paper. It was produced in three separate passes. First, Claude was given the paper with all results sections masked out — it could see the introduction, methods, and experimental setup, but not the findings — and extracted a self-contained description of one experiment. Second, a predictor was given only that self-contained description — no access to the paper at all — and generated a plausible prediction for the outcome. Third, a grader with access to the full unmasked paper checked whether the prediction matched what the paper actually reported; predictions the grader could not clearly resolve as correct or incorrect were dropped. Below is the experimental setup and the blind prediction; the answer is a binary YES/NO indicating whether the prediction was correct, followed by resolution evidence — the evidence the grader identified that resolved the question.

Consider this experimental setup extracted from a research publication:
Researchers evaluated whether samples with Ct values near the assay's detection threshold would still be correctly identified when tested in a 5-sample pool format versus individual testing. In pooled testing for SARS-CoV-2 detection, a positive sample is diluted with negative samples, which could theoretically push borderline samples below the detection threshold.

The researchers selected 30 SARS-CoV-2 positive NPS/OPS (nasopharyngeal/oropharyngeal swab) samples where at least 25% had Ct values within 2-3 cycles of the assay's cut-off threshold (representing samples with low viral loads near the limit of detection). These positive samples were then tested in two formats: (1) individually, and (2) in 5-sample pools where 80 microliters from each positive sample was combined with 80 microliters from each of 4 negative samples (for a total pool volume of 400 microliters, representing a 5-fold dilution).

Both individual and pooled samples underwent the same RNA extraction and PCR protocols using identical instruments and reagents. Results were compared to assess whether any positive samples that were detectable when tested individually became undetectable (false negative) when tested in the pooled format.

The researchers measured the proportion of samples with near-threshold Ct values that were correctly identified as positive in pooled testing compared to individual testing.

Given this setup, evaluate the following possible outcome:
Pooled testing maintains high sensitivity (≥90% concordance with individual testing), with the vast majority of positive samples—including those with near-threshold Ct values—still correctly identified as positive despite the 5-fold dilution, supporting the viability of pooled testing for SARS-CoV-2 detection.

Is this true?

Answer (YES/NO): YES